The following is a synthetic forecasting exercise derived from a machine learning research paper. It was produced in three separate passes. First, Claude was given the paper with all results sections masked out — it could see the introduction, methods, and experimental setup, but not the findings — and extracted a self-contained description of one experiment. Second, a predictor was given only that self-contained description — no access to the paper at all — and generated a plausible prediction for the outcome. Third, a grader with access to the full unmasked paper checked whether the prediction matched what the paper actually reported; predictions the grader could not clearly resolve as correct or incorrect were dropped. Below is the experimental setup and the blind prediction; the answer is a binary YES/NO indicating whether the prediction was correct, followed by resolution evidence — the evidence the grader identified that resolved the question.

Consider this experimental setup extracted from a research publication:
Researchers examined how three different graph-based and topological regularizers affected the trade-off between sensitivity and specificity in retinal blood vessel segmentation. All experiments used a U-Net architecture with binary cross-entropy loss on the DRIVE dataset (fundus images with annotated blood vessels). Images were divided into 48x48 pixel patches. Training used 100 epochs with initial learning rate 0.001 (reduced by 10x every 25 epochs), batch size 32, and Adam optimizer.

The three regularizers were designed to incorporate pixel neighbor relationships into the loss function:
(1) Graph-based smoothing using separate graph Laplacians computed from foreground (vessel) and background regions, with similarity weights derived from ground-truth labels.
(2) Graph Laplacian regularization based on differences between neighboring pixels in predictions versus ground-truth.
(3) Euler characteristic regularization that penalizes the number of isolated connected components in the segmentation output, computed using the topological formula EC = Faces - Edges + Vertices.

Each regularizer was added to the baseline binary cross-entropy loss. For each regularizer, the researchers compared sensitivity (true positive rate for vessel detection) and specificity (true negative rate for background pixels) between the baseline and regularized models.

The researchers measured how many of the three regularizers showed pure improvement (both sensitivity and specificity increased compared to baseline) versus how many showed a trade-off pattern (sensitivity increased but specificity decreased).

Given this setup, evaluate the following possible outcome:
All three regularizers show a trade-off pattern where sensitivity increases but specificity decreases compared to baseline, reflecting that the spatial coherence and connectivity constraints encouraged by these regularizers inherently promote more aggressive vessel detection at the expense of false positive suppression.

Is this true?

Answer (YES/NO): NO